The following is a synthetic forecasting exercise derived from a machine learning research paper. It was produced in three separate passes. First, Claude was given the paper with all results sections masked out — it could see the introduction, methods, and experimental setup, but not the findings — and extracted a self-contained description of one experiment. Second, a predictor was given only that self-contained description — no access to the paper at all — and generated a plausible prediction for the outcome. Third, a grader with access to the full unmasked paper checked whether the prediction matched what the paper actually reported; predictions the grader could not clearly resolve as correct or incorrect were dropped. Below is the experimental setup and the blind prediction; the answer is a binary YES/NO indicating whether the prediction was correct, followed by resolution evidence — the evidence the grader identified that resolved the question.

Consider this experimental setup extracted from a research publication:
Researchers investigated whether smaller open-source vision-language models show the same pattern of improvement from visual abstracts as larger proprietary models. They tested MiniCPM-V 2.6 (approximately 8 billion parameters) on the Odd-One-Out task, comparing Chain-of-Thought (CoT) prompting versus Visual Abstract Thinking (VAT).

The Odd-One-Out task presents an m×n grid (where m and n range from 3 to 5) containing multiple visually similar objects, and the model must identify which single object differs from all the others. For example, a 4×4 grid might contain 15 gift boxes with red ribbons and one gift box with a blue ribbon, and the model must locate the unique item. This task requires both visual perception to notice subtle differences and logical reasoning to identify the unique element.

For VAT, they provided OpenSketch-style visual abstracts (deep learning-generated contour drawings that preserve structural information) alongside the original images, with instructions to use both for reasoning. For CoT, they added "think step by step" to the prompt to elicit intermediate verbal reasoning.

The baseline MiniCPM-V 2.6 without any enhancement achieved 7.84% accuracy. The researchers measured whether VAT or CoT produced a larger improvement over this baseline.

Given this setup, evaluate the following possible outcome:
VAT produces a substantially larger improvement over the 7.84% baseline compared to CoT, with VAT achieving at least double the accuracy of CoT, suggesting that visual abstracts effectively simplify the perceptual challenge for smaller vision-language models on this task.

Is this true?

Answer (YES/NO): NO